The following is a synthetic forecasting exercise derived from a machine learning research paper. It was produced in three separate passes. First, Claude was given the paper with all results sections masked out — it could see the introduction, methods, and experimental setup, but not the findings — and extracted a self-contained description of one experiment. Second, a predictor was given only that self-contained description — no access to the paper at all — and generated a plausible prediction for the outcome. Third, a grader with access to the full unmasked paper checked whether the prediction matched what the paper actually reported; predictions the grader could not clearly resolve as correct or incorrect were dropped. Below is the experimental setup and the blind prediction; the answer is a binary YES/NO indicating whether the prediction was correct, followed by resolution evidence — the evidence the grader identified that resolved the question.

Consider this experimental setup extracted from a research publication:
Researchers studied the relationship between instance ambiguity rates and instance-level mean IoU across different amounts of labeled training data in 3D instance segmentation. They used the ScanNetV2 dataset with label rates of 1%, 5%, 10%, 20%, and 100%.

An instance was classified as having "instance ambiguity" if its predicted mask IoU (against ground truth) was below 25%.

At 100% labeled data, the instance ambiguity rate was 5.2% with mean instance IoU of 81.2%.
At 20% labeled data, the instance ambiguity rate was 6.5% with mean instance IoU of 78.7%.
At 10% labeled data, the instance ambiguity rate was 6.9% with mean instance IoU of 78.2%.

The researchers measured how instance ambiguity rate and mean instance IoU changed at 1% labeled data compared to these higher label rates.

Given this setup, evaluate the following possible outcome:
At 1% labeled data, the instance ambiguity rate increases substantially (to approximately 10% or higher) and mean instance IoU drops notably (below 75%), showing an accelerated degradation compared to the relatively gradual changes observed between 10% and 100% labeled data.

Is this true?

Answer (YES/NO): YES